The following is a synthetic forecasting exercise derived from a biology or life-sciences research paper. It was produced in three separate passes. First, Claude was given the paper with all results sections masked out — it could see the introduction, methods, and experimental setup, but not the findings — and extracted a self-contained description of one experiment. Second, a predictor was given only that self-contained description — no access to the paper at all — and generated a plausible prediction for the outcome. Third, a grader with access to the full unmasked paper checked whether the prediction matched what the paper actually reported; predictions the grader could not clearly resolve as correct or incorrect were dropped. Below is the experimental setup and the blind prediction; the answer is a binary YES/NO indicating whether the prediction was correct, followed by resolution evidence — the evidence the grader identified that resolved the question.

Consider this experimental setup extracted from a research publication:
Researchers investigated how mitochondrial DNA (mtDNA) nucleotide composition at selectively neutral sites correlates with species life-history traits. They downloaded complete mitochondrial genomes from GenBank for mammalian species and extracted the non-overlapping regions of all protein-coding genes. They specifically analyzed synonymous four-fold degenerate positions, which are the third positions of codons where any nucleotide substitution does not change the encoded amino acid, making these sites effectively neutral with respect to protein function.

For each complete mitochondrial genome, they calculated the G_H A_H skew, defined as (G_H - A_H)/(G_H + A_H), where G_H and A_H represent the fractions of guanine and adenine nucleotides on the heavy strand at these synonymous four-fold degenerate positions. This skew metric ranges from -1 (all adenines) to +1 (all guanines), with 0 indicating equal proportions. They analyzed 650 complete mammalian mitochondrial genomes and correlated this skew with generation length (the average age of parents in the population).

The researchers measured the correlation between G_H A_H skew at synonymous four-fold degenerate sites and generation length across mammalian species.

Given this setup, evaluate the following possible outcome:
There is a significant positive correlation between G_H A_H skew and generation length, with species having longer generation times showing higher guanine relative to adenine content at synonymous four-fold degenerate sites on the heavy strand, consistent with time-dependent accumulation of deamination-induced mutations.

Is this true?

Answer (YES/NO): YES